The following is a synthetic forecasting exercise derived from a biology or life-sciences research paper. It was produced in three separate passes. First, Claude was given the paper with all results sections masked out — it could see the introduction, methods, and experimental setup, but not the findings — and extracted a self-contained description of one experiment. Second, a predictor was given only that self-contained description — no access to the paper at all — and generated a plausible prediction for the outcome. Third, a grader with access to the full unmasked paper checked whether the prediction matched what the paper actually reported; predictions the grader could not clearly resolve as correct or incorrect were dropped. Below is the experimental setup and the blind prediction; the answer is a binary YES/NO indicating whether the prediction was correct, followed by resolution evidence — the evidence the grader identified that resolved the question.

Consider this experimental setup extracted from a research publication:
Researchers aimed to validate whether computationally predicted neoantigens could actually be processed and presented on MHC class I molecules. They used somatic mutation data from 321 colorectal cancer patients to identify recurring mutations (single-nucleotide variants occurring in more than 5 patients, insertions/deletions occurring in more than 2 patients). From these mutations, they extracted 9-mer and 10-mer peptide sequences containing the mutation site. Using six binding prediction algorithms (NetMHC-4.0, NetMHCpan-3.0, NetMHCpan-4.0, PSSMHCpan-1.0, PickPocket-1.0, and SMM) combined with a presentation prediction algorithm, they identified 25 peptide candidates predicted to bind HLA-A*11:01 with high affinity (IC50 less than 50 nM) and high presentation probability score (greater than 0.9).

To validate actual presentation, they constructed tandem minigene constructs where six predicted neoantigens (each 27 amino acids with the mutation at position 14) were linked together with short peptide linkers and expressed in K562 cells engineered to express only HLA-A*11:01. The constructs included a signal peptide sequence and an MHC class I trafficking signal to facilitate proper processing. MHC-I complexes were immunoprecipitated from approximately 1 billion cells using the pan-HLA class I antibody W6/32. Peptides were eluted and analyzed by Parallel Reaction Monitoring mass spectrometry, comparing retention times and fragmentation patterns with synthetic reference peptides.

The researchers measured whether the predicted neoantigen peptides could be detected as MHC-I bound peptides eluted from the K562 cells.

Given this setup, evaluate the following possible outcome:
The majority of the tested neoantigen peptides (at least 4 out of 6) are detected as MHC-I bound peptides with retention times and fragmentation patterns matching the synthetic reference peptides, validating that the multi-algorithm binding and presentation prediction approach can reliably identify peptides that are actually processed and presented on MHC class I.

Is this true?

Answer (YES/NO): NO